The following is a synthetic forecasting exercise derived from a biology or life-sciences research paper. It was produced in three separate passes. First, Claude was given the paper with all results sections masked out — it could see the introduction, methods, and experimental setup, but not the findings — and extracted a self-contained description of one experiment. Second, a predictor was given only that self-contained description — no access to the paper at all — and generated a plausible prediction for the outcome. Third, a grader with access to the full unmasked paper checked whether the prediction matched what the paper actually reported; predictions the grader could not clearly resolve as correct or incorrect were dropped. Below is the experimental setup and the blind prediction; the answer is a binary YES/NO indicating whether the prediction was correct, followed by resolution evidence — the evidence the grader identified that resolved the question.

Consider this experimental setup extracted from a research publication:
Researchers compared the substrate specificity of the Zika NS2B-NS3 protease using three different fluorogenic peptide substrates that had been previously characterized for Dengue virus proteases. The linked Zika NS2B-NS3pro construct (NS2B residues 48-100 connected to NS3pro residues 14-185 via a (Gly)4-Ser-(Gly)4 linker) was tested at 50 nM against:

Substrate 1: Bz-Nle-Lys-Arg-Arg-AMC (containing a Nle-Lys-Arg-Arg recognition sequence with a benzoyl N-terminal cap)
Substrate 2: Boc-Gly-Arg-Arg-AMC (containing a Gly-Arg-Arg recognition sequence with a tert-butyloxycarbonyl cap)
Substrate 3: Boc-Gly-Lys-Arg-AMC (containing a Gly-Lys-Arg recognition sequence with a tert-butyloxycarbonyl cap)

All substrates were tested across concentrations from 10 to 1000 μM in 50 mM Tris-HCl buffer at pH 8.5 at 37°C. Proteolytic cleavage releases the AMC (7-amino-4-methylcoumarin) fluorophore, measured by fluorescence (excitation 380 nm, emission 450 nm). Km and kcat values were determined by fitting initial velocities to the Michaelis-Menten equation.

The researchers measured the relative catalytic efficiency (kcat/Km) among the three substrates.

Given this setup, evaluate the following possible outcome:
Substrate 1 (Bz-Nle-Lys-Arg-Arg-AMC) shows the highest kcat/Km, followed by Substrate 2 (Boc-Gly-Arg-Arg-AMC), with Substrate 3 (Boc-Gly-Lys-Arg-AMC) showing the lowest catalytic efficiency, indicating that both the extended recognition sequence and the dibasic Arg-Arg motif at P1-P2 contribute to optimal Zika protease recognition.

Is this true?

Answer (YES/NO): NO